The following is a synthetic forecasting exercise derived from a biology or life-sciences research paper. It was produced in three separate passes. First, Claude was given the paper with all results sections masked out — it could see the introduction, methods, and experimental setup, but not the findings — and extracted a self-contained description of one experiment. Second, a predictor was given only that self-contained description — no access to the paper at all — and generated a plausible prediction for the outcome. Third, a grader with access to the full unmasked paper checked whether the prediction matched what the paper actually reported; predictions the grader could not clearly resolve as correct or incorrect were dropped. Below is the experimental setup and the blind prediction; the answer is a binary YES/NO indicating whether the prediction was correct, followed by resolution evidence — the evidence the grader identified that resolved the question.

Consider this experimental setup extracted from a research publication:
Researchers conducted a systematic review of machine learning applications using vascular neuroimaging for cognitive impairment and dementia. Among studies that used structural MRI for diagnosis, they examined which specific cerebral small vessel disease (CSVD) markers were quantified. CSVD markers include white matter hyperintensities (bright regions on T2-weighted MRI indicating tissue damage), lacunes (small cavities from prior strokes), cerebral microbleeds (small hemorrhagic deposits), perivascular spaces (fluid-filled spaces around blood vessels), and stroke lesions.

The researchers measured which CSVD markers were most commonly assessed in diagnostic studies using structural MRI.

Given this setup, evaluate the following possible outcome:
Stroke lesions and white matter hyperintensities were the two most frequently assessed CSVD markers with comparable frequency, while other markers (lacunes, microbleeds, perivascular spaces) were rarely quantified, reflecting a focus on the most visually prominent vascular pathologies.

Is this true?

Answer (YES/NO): NO